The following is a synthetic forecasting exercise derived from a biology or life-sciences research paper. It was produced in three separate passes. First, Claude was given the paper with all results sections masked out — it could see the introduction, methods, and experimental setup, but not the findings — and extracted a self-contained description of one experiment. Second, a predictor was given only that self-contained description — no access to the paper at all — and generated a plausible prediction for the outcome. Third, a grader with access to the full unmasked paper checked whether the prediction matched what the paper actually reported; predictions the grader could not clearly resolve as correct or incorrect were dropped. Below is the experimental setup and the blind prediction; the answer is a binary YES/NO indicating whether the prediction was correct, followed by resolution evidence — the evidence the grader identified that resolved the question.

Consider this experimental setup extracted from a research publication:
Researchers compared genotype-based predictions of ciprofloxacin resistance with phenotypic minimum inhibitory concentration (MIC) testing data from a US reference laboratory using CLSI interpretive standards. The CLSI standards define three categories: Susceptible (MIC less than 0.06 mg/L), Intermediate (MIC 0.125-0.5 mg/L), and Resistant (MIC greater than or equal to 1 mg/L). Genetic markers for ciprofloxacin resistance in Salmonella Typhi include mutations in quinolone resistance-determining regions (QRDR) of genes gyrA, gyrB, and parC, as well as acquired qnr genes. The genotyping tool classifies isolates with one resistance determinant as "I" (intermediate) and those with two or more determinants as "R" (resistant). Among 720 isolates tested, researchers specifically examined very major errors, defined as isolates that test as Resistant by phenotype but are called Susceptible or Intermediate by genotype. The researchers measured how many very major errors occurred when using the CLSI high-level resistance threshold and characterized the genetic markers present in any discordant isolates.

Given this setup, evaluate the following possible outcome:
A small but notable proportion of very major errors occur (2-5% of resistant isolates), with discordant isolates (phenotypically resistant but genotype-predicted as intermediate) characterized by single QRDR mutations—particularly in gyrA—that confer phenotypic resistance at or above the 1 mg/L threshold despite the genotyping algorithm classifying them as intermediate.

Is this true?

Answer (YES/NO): NO